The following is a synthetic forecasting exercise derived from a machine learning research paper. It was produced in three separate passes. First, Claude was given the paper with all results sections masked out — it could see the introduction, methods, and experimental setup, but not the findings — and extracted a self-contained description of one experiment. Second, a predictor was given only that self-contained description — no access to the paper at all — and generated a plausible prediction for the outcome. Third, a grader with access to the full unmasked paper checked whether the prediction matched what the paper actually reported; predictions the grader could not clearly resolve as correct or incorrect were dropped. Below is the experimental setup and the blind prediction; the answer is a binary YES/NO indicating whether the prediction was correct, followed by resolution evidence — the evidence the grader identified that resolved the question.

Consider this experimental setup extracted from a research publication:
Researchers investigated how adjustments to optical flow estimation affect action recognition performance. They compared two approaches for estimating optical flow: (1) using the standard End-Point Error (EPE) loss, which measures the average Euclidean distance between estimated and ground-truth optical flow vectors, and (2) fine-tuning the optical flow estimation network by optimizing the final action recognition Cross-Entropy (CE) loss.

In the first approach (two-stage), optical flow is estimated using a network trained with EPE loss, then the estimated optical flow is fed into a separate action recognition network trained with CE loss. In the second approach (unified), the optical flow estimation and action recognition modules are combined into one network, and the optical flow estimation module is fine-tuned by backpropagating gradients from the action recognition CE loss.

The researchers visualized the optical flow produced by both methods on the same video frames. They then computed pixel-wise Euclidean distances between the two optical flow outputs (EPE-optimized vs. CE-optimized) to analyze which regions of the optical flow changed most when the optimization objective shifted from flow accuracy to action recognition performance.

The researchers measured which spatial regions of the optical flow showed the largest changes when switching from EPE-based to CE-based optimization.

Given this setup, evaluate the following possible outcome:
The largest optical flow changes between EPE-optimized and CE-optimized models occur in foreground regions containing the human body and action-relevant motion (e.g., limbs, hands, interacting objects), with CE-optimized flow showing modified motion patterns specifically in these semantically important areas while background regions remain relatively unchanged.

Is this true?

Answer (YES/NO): YES